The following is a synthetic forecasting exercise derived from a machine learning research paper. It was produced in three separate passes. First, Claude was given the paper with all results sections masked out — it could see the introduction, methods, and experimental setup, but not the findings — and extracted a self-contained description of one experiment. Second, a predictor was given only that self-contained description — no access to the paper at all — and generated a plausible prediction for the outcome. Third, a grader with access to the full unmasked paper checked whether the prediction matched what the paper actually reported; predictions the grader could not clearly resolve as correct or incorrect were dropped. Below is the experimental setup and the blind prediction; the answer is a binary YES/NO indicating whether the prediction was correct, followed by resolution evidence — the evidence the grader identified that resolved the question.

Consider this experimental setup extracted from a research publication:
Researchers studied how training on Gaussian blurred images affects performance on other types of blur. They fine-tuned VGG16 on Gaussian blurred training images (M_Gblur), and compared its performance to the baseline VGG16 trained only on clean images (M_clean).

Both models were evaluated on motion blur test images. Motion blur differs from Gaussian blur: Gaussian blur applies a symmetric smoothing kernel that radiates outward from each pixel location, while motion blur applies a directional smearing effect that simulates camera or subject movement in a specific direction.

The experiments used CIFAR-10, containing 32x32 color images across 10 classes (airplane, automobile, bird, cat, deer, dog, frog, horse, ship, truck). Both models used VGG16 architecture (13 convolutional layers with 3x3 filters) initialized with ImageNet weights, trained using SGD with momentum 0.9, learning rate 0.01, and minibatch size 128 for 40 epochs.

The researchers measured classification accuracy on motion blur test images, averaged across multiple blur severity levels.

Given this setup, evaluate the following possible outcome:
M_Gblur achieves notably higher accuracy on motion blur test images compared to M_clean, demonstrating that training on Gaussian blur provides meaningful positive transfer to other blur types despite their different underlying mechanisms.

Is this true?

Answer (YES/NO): NO